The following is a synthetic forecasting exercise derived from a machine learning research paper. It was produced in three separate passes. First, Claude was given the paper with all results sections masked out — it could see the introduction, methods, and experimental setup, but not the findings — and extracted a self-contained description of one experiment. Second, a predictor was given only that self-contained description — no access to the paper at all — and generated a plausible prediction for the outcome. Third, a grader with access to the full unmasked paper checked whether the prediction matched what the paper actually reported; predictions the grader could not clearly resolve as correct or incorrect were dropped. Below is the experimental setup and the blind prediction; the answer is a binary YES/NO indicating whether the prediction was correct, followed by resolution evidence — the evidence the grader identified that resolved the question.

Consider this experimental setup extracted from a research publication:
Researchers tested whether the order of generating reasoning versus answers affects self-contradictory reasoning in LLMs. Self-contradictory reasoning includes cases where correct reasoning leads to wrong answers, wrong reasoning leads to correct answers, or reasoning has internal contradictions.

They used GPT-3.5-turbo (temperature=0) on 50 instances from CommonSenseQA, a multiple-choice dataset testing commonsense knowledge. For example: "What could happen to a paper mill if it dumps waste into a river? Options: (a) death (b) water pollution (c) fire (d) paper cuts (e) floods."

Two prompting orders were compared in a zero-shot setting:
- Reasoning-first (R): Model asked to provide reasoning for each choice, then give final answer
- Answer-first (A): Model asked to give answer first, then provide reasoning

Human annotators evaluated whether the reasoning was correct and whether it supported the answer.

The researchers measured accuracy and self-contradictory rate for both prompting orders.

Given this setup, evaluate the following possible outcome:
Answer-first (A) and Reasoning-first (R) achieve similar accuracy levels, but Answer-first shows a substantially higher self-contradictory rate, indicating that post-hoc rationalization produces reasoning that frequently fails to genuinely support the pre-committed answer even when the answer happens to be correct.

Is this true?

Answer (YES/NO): NO